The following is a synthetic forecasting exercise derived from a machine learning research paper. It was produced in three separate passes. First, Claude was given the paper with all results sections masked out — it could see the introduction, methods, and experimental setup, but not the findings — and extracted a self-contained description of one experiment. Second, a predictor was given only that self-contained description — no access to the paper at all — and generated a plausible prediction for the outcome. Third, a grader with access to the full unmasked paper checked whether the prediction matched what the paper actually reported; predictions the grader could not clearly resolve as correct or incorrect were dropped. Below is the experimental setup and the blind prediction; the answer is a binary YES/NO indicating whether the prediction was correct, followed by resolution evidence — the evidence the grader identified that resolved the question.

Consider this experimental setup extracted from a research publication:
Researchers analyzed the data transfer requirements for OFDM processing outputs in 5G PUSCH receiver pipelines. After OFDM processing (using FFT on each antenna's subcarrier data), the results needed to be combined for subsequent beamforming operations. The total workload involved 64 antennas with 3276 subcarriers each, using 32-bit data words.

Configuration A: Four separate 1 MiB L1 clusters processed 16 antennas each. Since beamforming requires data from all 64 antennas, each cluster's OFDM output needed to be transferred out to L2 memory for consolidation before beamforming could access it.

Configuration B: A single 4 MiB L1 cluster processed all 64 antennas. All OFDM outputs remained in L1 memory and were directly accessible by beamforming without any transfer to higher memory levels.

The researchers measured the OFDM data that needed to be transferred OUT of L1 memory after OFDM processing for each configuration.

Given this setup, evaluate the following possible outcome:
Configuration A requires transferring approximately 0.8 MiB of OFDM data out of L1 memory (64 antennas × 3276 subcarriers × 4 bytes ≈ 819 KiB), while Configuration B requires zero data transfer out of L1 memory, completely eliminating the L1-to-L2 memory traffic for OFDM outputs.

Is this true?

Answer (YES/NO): NO